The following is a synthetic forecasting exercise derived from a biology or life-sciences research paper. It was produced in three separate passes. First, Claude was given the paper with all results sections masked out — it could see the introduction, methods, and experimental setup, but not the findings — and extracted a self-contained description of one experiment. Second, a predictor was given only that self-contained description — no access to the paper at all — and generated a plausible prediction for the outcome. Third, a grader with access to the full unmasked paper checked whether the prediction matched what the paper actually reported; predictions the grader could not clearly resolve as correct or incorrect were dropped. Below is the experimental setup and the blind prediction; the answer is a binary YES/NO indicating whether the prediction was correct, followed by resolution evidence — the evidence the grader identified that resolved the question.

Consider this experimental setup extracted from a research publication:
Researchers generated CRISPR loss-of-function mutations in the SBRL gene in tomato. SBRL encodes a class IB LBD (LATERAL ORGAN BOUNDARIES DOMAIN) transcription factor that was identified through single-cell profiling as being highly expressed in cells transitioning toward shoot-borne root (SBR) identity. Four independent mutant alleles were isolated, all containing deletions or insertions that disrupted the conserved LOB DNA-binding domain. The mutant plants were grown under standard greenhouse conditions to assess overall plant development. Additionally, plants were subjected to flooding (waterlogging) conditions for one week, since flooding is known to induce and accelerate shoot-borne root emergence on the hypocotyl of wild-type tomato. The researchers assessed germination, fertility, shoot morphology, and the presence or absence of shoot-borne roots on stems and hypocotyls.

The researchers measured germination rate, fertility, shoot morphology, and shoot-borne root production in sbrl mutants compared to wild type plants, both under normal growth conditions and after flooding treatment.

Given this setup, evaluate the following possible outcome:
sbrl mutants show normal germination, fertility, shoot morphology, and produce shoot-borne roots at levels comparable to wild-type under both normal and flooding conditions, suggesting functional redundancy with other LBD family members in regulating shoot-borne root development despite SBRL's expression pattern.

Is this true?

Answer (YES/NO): NO